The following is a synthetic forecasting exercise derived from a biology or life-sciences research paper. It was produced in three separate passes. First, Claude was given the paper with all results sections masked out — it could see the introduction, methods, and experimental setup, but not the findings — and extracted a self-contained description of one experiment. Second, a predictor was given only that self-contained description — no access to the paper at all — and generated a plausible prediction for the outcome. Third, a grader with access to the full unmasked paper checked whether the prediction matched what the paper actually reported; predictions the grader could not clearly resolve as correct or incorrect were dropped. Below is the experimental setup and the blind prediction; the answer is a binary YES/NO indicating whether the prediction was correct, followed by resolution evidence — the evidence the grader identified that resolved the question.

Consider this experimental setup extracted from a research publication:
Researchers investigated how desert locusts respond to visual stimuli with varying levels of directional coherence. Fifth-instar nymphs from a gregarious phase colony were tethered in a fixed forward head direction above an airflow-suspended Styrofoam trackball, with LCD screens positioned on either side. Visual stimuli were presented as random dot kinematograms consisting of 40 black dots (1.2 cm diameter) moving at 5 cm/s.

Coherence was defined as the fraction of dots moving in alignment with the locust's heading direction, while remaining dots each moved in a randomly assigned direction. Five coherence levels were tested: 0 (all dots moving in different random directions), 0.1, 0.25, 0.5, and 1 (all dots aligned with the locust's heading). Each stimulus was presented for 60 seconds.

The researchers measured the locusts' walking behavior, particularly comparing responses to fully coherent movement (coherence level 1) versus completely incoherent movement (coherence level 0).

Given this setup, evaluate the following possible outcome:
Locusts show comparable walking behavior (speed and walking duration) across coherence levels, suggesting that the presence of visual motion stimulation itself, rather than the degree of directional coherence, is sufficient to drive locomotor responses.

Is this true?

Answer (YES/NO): NO